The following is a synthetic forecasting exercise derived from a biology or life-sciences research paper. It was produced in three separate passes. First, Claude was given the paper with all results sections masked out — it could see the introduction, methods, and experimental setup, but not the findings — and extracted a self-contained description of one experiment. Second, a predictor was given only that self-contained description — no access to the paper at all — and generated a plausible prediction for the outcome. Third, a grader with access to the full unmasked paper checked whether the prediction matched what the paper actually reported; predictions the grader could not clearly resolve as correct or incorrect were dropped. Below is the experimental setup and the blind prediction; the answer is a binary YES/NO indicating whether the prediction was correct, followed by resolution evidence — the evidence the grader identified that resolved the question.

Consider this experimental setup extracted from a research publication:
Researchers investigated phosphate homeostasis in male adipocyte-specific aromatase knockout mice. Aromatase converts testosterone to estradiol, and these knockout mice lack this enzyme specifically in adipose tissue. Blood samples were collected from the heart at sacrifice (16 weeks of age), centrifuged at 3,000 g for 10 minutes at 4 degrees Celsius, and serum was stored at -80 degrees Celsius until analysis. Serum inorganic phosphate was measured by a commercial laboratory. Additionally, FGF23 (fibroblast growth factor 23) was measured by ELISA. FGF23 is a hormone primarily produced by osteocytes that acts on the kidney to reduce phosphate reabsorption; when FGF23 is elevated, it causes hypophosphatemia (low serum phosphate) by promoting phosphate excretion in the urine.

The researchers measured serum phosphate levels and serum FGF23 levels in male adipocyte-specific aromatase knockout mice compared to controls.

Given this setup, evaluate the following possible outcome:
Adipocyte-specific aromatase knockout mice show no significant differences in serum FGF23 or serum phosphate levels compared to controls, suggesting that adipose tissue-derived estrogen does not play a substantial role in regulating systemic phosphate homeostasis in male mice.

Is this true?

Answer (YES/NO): NO